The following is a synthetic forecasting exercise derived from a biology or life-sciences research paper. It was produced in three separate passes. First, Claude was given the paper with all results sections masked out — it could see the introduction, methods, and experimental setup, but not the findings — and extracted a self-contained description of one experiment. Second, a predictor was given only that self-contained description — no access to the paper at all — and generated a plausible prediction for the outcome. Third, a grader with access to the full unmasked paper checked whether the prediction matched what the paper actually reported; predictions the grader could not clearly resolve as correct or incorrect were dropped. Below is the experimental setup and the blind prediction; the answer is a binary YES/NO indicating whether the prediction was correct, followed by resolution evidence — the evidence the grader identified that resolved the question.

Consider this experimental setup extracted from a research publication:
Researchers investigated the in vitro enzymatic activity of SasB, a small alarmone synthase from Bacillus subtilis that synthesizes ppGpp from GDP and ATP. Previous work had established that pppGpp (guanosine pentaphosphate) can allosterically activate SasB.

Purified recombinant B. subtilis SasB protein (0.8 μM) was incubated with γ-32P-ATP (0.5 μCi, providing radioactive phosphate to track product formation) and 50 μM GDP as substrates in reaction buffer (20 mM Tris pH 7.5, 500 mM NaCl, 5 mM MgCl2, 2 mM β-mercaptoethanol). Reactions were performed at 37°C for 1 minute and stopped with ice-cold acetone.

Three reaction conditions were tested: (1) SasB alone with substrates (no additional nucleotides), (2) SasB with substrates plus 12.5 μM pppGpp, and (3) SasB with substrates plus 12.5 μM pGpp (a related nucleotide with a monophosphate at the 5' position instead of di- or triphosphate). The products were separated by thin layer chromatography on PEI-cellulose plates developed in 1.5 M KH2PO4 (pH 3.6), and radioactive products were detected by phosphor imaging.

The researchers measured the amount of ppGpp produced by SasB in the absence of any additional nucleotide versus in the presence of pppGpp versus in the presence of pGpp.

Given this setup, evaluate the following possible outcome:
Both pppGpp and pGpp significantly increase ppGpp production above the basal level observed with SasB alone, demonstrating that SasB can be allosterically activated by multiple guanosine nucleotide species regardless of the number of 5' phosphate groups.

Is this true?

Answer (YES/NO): NO